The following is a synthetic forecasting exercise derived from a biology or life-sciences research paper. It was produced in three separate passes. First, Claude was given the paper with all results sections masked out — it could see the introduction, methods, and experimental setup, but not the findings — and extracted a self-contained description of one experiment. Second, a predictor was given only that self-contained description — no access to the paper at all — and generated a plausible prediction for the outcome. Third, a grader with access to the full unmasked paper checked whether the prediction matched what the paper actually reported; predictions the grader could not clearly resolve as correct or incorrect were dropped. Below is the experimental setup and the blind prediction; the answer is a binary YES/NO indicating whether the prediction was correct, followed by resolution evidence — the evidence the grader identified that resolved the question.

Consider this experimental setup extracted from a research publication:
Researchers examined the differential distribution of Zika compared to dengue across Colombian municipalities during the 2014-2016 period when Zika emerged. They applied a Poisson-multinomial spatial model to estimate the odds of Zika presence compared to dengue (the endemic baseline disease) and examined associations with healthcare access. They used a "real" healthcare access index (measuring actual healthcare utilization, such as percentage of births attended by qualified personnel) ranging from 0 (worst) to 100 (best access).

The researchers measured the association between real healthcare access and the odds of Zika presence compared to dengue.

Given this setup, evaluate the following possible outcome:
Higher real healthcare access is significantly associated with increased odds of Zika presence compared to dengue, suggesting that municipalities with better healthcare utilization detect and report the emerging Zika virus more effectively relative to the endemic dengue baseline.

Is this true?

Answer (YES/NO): NO